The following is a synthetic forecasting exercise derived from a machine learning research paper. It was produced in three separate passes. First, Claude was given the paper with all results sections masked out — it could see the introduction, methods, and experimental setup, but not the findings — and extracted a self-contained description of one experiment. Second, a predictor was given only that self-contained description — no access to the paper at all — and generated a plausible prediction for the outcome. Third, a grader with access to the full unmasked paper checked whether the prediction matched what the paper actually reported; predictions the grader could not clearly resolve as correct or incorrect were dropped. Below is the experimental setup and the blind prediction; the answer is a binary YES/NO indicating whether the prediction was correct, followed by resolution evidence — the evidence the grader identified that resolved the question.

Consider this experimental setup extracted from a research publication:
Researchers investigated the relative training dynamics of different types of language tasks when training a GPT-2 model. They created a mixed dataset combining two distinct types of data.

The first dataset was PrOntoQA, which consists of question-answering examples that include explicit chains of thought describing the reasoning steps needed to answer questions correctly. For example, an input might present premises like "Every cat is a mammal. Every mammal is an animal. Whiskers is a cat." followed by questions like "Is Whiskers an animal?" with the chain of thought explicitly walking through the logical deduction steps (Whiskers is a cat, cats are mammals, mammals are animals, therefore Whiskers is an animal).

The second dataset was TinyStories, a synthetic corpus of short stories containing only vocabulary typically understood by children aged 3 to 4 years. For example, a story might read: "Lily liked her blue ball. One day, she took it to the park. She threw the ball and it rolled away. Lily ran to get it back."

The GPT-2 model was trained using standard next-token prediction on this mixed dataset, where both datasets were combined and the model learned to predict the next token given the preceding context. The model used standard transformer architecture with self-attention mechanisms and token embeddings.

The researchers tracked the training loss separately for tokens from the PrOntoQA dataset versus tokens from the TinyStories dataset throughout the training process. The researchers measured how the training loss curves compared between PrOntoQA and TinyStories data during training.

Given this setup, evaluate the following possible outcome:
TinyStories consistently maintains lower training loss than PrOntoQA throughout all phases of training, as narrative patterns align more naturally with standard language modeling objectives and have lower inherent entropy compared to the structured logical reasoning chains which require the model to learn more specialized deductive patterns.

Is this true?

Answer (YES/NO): NO